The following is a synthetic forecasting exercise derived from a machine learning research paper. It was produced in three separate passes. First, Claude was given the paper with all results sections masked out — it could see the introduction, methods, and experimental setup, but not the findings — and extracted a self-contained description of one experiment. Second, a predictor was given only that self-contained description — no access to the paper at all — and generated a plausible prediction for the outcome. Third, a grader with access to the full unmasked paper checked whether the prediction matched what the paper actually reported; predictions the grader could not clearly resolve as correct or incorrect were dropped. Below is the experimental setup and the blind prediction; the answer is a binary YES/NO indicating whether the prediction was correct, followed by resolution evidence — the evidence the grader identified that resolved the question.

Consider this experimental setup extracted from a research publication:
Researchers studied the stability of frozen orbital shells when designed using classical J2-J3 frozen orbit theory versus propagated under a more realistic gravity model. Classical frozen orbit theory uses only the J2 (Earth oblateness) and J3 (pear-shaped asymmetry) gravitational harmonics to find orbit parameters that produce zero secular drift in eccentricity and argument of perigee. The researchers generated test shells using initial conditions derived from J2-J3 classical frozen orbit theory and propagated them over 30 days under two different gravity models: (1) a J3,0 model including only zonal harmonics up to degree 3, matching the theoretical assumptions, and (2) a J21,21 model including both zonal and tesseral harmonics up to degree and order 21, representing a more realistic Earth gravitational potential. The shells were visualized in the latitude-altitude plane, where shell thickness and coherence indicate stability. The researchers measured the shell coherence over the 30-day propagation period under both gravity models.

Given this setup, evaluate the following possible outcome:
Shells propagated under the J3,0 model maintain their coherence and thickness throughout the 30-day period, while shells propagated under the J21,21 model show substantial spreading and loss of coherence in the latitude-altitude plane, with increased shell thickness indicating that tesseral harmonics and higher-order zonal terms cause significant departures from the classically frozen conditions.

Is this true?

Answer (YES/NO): YES